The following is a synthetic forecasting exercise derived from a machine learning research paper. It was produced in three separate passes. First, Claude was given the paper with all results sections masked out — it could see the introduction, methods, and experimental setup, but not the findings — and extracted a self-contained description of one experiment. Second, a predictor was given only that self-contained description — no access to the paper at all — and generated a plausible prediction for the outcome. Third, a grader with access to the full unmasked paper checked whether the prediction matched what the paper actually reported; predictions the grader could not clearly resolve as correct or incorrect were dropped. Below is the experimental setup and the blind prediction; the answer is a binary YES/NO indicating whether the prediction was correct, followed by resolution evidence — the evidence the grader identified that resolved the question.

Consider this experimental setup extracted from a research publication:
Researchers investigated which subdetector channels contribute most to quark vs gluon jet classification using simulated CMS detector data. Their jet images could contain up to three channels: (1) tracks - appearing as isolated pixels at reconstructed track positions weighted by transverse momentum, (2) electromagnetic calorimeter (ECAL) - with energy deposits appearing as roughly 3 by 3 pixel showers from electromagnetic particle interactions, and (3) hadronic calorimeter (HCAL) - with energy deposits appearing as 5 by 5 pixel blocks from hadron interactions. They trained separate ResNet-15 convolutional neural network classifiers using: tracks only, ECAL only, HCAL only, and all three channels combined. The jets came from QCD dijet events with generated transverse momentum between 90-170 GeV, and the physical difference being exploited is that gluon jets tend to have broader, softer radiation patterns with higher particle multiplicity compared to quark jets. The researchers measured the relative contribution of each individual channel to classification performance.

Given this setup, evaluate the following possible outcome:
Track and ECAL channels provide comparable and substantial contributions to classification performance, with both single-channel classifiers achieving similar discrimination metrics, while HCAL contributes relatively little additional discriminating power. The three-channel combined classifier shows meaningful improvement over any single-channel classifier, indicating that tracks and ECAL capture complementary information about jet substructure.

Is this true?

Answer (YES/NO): NO